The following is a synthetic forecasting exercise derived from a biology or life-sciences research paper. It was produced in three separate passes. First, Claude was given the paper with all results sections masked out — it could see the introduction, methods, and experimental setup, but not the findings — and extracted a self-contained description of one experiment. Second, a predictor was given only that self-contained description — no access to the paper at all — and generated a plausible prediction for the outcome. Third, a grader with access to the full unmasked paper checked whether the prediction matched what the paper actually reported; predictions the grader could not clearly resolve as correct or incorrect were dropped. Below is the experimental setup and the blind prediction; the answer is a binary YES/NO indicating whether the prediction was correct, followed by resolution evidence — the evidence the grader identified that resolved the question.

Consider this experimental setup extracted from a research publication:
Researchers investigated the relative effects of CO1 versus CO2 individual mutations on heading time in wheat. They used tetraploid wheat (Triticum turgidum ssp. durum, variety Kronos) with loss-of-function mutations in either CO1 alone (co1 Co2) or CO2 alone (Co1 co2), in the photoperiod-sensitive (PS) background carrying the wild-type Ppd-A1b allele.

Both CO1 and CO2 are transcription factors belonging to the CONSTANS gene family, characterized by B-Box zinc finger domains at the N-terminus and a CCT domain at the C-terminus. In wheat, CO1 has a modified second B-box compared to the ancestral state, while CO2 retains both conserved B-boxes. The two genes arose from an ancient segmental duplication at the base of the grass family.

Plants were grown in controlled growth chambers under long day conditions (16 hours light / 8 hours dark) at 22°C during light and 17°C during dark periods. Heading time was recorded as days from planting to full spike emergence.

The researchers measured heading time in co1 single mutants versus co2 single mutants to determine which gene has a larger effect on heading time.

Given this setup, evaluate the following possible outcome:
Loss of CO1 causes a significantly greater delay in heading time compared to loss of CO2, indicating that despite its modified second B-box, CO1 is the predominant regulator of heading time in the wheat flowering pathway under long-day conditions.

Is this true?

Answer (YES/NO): NO